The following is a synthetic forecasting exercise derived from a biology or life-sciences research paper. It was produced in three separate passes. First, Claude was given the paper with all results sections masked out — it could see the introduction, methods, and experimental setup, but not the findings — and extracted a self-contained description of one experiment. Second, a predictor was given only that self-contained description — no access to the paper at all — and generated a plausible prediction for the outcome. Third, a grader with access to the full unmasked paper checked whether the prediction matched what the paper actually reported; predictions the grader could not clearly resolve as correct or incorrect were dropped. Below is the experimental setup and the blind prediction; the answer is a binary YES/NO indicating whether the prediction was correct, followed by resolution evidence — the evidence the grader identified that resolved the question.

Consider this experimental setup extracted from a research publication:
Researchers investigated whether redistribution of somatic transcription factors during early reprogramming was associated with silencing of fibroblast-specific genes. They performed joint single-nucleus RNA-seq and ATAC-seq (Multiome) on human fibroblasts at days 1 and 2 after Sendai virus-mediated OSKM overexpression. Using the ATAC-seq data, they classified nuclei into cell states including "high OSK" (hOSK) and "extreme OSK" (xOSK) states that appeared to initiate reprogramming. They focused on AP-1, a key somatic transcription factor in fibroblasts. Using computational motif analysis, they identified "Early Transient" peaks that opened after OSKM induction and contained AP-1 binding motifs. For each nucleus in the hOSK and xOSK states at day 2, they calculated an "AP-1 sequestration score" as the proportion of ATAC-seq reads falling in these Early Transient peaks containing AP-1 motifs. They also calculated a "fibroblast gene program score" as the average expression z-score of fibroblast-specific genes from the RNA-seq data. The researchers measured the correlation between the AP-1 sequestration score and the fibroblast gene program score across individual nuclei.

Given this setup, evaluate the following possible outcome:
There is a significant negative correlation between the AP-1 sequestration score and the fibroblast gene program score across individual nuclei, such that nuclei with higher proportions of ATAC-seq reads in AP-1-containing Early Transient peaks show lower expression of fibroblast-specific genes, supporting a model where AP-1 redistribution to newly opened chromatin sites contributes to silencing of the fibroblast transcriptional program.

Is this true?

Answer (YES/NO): YES